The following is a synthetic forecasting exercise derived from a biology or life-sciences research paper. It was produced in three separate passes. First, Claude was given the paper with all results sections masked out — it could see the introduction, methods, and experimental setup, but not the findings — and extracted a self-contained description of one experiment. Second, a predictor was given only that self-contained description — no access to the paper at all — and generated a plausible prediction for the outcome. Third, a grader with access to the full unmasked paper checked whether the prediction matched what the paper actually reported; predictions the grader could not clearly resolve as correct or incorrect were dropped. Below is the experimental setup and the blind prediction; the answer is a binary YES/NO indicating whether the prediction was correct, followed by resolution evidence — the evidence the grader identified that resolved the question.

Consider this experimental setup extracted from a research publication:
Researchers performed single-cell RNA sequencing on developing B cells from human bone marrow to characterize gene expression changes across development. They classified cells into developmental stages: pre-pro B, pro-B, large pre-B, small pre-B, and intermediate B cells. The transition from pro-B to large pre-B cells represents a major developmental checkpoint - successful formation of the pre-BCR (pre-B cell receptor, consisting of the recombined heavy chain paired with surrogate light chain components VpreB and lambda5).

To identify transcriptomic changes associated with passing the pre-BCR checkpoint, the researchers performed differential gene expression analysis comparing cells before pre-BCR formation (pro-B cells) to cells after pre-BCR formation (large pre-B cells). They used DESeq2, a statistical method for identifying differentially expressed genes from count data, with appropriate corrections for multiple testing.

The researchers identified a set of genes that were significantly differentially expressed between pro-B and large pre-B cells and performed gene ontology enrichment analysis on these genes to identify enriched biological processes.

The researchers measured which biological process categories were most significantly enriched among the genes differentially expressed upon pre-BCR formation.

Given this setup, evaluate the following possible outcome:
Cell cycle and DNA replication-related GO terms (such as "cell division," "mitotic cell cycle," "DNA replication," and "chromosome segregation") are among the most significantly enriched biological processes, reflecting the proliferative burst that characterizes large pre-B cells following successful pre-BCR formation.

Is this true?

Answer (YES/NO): YES